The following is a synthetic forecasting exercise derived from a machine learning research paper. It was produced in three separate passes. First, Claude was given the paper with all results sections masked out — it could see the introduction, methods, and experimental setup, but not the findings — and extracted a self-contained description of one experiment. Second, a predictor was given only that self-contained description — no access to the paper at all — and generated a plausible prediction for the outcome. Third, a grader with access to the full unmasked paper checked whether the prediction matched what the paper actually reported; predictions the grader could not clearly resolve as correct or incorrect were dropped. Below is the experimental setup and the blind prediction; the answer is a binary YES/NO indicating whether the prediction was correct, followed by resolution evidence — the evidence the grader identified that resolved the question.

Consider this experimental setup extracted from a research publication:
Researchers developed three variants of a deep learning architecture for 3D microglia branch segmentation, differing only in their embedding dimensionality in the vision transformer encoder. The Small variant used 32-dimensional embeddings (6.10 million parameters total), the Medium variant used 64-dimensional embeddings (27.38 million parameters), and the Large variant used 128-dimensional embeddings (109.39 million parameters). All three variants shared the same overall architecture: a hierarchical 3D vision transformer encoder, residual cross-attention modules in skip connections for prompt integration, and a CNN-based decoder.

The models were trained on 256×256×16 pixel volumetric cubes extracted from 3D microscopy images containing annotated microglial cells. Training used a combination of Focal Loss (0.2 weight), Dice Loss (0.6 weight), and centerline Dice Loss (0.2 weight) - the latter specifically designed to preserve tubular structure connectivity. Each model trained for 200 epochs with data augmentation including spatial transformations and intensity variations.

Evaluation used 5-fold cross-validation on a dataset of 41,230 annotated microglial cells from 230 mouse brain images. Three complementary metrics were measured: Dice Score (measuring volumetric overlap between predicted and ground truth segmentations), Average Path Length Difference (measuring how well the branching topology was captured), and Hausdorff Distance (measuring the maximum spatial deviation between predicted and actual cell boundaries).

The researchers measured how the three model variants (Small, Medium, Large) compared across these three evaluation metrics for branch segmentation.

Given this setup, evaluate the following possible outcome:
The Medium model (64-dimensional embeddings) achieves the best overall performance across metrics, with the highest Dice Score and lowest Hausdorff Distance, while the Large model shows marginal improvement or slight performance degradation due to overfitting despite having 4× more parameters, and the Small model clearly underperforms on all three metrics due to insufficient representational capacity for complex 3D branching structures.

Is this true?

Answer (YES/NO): NO